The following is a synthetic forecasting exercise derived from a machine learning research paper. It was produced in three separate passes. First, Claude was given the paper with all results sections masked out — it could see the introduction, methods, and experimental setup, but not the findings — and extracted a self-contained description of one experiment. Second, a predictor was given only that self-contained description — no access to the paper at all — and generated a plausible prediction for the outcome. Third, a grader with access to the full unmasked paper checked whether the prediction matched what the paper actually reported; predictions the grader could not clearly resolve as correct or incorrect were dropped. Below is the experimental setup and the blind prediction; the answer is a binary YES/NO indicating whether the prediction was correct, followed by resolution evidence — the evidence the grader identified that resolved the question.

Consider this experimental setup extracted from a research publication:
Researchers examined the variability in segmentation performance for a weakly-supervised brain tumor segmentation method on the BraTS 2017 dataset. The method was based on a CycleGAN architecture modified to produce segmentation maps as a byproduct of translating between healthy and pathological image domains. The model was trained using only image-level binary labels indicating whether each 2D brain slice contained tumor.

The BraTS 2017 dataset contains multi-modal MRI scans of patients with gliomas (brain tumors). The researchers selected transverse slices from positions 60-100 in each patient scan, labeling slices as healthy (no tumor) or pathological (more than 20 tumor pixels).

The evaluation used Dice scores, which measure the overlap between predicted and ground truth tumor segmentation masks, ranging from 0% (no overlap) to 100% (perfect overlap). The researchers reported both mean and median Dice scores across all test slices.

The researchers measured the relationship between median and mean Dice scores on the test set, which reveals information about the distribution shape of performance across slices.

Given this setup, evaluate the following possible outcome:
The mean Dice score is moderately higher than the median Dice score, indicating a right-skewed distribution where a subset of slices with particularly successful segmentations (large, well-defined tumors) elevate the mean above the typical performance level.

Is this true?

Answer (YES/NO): NO